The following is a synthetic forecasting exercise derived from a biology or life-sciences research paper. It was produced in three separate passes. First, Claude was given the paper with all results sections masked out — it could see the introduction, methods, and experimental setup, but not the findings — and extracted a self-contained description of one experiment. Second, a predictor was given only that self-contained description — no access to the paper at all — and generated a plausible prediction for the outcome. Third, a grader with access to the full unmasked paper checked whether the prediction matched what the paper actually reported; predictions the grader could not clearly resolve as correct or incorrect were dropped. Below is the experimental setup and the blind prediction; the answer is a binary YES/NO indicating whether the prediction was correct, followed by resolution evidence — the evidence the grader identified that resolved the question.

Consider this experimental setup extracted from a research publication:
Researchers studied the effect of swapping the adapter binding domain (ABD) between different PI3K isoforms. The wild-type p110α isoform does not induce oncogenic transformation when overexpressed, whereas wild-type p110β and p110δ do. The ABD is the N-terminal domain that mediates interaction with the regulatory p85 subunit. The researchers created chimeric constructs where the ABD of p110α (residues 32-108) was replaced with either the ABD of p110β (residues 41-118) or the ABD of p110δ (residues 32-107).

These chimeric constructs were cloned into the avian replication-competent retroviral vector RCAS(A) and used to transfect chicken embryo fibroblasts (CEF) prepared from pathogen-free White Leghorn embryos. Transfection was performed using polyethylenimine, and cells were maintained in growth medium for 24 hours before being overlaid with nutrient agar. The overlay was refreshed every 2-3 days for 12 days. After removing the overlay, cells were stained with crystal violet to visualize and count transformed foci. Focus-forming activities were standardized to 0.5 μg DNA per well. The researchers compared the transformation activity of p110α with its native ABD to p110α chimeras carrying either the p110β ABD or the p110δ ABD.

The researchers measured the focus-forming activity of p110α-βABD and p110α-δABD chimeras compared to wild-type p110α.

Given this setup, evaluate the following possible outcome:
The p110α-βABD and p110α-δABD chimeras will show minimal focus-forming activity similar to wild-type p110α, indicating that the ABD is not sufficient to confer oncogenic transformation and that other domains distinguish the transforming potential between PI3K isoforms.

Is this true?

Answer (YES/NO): NO